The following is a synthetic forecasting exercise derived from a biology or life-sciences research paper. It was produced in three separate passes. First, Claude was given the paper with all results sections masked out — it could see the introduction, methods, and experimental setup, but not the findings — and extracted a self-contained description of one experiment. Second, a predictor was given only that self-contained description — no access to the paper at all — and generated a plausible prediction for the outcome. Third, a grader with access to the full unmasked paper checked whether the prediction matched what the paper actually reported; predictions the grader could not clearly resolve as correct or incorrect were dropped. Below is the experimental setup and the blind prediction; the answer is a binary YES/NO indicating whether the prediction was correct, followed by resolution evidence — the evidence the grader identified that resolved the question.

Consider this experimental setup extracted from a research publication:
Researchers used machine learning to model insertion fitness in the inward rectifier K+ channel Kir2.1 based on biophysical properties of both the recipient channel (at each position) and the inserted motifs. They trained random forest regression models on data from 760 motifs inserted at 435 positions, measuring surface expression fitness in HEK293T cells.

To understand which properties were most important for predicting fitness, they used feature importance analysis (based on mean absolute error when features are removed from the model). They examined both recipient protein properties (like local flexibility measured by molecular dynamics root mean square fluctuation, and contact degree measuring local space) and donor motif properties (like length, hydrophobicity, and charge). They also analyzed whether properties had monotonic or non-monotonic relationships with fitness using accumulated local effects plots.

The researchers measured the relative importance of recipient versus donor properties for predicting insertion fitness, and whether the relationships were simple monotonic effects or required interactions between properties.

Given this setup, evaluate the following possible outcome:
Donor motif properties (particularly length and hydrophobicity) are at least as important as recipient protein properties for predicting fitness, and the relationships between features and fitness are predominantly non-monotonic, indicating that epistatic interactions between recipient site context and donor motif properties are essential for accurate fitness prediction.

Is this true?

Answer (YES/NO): NO